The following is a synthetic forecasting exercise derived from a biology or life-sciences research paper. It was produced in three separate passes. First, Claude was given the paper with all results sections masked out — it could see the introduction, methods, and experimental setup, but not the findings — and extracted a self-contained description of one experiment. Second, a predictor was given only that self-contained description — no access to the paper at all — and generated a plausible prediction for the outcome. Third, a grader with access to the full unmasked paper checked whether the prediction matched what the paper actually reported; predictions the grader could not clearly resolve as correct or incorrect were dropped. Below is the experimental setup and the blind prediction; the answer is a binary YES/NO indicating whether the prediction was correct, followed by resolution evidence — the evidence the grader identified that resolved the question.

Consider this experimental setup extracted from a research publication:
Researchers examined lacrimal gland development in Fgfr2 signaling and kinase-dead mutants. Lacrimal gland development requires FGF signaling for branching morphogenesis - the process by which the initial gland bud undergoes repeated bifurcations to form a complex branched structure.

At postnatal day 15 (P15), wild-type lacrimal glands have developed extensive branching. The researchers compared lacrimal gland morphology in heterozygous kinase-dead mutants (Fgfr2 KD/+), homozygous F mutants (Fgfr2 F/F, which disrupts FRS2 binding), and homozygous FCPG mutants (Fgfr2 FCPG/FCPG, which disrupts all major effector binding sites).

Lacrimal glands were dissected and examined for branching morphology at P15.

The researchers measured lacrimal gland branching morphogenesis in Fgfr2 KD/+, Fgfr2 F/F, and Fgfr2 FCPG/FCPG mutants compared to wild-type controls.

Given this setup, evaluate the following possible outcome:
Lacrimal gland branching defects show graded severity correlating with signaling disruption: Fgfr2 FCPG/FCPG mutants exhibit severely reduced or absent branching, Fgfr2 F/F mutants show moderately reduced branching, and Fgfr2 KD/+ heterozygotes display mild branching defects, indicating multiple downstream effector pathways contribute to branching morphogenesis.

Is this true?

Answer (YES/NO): NO